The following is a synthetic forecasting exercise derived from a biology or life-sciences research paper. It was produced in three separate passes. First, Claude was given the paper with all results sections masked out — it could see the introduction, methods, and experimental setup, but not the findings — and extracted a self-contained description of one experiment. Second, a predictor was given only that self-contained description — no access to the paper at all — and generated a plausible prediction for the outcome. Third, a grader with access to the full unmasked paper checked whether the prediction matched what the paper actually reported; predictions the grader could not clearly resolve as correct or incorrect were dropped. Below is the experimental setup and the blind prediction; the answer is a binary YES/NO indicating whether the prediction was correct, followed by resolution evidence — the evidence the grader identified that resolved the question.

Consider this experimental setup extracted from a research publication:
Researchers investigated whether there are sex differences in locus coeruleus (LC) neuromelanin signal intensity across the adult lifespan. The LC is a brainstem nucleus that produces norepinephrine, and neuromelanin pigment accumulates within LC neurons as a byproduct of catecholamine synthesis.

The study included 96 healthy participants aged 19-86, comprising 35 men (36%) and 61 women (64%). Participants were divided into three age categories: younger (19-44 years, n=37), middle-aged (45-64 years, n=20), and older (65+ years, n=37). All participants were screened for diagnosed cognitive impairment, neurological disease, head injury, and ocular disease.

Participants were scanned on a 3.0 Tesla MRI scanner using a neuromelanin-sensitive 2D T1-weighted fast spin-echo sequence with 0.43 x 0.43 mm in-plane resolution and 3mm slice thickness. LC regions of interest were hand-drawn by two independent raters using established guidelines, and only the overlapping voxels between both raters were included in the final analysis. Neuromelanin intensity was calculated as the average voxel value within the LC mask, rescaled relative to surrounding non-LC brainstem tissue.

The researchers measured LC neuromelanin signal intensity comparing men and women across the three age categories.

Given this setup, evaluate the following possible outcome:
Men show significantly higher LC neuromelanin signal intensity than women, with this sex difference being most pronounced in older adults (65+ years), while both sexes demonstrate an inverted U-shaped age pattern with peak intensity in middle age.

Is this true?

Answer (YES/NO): NO